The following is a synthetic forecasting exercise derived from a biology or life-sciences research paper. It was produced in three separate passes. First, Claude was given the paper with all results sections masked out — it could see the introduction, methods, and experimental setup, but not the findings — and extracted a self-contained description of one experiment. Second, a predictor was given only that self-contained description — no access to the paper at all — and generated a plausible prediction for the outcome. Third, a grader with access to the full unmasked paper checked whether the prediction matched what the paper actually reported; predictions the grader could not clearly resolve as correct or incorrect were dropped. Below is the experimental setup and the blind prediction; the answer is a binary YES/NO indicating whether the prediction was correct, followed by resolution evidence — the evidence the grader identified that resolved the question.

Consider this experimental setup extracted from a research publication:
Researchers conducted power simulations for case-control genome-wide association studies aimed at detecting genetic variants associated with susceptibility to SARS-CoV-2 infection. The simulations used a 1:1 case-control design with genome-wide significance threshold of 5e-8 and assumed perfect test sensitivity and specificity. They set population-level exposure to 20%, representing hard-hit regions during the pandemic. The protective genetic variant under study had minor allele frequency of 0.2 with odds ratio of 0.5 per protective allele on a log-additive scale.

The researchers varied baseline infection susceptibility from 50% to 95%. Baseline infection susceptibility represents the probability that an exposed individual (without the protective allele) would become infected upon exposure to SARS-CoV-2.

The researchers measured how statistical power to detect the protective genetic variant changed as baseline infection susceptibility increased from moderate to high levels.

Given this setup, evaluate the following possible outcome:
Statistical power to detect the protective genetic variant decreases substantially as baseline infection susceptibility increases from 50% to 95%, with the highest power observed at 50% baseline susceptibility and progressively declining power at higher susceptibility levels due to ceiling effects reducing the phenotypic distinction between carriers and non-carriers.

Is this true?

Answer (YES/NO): NO